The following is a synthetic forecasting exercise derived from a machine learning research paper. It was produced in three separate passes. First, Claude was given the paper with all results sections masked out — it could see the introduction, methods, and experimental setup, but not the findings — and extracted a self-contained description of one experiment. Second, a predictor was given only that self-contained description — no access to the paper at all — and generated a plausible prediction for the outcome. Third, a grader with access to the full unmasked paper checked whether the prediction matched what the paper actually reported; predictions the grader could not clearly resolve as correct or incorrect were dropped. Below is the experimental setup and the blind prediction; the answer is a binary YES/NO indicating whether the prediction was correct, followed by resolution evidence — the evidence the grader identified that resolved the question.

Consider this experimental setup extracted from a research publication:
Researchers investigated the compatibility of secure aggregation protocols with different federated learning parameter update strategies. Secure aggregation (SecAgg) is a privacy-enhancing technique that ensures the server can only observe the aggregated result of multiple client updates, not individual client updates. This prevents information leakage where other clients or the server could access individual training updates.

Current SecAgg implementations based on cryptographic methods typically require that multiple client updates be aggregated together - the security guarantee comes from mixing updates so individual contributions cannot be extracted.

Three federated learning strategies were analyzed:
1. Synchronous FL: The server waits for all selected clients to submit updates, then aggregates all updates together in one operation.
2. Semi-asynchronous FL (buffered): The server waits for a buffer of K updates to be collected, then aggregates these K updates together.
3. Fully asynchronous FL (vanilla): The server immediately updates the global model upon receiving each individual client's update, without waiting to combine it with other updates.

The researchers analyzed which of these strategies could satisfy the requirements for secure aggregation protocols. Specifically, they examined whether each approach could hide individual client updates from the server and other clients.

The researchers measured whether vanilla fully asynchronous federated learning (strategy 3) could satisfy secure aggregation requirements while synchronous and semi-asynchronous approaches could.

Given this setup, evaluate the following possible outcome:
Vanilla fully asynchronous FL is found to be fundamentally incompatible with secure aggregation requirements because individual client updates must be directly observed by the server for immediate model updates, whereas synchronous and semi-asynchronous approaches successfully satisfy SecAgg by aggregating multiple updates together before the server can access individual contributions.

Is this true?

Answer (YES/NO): YES